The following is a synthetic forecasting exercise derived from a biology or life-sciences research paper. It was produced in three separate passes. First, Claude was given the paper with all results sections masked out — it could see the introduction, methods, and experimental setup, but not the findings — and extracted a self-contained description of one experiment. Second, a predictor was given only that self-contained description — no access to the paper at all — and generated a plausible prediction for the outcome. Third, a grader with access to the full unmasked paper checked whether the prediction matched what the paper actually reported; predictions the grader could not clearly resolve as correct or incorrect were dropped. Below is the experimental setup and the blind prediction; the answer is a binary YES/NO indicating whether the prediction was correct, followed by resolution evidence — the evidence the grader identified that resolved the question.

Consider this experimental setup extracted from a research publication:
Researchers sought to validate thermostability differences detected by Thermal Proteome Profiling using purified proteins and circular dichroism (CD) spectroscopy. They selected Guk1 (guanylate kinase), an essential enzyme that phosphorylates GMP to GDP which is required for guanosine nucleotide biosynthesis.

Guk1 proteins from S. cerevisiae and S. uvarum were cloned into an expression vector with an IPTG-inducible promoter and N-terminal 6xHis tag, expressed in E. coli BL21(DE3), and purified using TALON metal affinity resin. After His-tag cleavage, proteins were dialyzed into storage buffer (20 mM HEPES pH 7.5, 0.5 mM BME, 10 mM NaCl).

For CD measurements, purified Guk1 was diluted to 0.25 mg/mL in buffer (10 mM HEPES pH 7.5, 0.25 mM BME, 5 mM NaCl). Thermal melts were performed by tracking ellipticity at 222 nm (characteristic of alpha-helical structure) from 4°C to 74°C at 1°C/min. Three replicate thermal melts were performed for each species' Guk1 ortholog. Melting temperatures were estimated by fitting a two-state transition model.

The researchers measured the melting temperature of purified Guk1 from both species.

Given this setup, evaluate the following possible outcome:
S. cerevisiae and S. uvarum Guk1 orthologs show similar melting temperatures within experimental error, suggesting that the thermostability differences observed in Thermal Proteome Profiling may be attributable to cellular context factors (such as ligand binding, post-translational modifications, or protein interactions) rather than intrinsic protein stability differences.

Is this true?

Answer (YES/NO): NO